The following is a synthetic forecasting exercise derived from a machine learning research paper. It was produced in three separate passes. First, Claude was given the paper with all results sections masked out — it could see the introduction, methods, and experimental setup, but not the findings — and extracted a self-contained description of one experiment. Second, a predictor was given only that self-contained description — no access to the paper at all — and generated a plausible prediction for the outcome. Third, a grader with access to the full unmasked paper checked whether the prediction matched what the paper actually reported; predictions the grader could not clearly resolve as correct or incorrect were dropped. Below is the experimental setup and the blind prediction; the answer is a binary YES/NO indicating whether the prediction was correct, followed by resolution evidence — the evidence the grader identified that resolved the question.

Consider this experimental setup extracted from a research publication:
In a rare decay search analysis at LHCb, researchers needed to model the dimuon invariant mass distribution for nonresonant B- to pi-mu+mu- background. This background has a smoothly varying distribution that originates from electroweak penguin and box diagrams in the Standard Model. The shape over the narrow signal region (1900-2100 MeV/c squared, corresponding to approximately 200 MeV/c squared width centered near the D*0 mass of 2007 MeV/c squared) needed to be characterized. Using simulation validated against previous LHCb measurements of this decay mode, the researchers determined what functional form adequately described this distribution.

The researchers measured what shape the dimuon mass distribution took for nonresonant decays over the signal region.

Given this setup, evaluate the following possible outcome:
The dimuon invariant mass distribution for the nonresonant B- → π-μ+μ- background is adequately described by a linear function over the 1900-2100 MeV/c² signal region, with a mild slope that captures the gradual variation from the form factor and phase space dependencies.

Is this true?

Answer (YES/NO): YES